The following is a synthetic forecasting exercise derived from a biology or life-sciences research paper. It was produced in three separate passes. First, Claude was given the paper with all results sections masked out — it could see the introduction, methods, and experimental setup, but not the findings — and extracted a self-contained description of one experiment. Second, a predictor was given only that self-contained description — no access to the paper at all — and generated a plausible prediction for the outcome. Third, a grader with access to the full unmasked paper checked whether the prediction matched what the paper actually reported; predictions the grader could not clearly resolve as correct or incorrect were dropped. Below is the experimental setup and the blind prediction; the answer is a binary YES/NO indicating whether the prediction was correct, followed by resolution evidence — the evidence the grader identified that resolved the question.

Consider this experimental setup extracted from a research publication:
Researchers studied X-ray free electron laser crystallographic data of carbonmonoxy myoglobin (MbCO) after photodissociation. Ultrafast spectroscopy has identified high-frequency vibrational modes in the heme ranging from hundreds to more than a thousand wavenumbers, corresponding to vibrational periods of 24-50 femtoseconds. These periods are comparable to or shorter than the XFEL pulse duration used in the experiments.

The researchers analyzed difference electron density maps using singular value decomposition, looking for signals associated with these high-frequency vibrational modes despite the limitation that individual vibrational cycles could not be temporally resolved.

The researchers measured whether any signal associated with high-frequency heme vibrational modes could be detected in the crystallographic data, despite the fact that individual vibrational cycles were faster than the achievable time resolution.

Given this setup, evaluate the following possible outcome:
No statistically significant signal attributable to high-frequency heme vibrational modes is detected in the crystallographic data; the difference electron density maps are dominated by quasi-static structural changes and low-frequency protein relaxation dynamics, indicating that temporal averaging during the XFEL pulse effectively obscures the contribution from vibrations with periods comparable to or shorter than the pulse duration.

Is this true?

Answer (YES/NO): NO